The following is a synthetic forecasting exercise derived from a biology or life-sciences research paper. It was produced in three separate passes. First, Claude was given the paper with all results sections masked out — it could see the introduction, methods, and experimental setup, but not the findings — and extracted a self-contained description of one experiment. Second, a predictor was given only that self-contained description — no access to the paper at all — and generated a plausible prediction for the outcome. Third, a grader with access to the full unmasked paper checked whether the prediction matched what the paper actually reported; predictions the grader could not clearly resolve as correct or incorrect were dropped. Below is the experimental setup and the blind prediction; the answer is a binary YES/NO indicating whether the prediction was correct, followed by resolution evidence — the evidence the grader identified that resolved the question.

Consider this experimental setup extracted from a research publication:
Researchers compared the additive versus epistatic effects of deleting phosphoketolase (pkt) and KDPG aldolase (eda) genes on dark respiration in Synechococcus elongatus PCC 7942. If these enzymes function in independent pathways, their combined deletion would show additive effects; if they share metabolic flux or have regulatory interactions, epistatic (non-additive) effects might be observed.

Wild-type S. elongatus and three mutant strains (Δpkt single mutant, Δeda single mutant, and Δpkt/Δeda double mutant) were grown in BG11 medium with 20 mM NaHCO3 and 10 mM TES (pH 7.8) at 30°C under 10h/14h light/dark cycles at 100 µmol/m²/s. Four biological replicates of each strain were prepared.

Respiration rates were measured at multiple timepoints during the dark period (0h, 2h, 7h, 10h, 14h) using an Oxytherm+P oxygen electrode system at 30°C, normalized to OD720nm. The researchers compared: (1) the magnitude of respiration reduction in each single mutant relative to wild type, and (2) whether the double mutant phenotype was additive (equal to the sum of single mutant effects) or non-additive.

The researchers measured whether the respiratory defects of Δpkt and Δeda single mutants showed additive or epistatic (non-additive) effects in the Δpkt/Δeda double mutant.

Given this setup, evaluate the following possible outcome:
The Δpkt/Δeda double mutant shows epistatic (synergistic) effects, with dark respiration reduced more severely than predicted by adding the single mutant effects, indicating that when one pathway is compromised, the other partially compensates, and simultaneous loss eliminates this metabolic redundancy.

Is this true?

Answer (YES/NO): NO